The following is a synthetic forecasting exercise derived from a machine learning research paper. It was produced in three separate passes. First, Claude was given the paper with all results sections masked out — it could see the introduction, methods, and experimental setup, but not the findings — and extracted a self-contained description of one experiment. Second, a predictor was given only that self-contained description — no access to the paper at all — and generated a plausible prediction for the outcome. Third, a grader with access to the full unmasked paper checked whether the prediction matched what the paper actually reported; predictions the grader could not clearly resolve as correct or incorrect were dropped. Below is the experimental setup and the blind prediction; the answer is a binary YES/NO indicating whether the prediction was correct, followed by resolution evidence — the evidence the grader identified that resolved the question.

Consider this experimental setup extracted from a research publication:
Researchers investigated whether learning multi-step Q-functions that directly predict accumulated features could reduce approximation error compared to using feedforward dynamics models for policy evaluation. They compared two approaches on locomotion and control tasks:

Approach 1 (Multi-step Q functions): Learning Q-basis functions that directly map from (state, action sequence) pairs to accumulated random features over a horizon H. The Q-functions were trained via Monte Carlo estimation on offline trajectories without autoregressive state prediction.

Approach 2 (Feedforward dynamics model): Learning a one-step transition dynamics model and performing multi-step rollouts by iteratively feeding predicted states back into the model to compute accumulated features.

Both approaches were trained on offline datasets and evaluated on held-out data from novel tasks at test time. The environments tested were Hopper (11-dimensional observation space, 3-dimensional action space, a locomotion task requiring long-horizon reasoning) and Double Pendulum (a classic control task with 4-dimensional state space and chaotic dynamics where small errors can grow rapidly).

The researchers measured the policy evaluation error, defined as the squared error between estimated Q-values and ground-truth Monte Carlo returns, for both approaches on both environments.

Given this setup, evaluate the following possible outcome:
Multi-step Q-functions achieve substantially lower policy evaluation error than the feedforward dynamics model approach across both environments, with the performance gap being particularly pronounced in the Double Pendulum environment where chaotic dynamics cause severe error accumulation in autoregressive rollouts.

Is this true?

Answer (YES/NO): YES